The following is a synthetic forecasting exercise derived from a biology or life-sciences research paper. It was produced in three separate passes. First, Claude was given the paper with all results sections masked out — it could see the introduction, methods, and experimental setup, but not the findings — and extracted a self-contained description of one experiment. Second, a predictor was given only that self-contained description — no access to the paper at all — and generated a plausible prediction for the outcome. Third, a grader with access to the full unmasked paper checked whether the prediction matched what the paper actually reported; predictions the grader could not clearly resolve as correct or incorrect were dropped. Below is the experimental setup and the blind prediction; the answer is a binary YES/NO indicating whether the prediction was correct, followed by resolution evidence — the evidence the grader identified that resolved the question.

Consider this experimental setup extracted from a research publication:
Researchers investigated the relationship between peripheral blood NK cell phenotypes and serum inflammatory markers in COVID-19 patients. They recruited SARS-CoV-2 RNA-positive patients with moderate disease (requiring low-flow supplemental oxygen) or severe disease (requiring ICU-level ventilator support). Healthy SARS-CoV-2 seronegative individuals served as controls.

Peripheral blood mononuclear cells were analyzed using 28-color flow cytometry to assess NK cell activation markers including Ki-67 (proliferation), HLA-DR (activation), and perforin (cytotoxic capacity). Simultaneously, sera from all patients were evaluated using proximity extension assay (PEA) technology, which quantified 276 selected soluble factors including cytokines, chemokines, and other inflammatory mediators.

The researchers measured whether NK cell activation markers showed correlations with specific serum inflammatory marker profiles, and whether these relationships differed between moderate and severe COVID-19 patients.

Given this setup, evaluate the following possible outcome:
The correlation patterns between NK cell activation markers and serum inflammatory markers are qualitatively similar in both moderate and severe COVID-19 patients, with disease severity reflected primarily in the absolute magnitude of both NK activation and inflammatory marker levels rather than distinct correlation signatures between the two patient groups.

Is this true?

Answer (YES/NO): NO